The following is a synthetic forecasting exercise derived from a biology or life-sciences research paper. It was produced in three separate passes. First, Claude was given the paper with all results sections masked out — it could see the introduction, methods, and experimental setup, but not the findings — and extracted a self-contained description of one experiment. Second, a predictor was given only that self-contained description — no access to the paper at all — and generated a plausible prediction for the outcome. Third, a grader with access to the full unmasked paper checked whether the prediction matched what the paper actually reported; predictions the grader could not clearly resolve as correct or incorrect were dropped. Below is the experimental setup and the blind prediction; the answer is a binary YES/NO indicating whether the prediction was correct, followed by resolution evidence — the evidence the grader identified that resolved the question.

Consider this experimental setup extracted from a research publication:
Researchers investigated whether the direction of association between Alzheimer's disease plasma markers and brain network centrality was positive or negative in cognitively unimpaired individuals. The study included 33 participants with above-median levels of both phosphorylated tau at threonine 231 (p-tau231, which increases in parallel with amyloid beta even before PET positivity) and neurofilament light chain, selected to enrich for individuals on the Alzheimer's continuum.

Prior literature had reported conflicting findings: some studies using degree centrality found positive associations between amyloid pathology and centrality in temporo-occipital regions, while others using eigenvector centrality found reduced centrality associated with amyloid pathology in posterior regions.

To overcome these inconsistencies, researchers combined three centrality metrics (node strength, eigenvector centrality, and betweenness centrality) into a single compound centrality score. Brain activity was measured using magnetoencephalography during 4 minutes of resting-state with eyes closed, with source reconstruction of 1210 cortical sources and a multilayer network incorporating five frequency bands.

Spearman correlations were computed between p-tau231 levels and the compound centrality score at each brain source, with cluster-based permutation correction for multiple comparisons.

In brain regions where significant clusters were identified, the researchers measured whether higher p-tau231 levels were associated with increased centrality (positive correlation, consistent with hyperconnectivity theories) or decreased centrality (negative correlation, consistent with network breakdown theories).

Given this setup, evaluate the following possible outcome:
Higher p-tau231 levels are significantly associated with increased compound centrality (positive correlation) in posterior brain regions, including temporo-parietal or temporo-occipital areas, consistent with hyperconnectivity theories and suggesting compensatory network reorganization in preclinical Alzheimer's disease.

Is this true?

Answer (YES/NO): YES